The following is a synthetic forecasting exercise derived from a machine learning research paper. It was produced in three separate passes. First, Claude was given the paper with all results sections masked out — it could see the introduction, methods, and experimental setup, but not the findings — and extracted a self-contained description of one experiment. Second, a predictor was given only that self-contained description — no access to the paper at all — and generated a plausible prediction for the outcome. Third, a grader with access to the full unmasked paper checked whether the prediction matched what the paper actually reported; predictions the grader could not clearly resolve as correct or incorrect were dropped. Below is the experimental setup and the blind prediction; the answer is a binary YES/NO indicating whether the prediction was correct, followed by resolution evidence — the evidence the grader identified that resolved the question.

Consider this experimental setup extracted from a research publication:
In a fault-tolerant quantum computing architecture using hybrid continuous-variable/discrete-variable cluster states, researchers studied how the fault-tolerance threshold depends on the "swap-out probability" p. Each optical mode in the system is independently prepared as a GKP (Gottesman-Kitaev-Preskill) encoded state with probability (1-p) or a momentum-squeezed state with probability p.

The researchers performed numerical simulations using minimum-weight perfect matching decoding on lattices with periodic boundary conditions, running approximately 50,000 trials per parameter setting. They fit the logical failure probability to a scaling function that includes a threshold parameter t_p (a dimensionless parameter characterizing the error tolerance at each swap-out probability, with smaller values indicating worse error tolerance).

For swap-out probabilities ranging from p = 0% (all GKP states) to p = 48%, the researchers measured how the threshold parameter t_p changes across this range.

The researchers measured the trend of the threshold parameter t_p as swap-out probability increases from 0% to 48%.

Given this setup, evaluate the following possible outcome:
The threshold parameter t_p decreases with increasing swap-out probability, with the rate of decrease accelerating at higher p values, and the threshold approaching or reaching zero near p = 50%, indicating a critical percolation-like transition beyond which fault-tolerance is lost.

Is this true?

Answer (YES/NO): NO